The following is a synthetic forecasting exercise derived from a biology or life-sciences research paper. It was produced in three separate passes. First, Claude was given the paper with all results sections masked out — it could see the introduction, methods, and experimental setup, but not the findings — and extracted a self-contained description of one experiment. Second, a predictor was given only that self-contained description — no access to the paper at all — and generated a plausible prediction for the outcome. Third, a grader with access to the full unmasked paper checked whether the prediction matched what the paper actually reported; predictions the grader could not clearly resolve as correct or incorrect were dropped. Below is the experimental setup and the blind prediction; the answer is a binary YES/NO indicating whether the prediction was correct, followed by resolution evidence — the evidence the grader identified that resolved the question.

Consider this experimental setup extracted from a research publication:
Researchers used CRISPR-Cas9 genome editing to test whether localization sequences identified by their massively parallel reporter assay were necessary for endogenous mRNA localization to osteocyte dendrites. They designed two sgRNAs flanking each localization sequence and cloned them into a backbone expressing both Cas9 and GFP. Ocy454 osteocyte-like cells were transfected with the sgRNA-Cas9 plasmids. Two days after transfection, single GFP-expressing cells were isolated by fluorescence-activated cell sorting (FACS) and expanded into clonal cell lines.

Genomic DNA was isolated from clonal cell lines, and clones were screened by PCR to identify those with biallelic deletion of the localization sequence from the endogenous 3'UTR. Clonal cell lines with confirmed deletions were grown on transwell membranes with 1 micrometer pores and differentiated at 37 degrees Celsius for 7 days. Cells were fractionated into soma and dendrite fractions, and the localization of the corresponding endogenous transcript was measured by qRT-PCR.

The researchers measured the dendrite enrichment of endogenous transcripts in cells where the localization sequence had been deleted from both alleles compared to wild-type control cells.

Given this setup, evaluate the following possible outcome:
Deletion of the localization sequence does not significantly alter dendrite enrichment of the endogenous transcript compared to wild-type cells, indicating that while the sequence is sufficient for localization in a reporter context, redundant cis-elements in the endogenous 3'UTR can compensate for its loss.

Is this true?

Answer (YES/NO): NO